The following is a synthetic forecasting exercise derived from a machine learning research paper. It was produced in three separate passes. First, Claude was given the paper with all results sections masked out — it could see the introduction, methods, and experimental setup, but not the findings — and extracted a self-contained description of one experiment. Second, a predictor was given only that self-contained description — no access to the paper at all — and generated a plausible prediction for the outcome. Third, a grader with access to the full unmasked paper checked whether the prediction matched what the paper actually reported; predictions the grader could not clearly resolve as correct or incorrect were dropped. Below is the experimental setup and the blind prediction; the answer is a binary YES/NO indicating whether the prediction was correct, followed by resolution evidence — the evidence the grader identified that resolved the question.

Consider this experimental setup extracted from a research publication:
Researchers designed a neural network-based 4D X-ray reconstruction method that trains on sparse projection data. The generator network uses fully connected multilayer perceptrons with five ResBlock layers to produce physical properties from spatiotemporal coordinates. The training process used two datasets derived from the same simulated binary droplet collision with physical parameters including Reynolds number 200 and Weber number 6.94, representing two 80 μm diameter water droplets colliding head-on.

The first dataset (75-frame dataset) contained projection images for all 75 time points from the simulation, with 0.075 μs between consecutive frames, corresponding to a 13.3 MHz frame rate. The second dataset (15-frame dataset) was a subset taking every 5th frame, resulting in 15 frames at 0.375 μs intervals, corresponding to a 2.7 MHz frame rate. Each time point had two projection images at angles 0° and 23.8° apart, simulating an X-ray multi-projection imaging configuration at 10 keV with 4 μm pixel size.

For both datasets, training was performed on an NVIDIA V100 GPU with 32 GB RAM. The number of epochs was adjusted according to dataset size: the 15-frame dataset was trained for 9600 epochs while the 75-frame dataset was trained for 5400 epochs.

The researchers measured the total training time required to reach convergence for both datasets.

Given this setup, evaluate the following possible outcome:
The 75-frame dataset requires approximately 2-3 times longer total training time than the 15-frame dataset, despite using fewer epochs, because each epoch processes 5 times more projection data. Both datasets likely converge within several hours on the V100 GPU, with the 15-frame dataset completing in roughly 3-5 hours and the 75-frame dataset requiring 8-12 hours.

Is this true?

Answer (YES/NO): NO